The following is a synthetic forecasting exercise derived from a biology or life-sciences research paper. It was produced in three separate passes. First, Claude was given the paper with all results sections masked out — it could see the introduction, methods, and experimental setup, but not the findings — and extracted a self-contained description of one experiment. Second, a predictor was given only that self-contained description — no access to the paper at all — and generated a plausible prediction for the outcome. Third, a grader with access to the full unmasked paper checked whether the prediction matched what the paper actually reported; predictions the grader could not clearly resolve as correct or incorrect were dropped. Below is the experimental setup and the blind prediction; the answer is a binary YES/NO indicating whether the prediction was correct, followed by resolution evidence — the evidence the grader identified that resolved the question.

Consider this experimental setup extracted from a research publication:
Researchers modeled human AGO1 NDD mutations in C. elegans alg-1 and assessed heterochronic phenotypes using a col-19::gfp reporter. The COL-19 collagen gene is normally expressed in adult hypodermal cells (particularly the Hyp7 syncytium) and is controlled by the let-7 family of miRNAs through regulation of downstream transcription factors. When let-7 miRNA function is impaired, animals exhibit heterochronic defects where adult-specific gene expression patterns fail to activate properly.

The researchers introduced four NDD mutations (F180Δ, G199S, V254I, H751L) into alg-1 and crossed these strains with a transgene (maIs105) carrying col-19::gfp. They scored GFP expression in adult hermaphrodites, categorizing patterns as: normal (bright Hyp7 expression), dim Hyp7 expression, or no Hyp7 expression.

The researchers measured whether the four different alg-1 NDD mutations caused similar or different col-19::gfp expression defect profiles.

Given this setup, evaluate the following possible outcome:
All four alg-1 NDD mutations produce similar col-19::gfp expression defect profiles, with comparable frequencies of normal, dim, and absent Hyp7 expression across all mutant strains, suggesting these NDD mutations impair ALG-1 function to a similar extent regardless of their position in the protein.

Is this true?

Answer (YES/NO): NO